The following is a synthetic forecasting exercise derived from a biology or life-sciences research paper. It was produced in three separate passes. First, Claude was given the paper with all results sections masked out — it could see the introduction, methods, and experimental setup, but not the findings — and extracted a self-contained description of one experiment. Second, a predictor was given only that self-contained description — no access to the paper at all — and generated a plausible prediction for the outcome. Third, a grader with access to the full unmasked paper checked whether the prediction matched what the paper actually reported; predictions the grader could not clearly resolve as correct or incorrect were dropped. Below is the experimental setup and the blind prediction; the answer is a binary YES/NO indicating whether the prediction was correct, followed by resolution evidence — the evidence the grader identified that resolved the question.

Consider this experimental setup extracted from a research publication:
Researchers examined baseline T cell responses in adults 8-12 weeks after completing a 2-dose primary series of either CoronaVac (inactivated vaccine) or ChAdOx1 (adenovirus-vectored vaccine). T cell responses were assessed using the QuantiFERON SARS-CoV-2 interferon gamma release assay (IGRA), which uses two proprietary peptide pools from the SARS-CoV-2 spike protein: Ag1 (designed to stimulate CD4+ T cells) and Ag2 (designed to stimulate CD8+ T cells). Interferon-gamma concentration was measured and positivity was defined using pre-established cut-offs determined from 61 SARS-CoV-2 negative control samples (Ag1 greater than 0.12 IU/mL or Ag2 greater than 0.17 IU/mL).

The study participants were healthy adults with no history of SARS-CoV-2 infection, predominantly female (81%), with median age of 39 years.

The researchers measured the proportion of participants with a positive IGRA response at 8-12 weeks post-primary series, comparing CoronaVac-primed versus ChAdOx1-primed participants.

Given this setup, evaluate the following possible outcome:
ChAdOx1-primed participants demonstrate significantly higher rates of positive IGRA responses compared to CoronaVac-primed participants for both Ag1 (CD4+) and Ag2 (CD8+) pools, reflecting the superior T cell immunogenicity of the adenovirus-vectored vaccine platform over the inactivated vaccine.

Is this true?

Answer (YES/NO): NO